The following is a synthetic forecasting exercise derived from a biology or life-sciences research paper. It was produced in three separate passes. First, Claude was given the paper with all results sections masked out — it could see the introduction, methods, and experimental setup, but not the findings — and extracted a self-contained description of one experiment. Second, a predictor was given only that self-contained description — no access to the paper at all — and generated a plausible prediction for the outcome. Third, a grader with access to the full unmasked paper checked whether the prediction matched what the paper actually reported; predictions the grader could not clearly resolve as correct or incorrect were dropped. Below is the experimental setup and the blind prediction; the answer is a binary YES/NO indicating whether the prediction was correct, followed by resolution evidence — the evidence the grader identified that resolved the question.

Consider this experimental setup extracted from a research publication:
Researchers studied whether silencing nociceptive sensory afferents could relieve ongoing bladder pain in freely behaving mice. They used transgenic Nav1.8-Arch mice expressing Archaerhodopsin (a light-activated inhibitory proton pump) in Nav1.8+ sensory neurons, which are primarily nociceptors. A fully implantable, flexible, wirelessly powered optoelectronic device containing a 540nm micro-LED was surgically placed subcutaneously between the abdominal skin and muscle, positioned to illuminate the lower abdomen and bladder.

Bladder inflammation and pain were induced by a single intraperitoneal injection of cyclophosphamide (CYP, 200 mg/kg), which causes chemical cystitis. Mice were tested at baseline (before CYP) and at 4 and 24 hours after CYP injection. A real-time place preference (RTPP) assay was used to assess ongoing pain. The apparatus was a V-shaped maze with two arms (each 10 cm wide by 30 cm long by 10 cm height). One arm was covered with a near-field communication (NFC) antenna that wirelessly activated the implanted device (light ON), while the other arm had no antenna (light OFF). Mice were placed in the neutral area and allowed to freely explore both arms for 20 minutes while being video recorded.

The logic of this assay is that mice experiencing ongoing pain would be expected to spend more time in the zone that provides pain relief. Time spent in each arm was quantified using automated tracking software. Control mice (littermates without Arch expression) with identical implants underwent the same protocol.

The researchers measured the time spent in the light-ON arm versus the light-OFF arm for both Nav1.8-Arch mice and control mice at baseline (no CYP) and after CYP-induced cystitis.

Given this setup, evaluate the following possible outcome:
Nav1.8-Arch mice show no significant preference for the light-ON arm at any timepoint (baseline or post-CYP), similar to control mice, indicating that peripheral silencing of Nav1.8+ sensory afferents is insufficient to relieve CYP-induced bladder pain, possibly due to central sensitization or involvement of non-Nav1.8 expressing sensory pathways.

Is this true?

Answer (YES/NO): NO